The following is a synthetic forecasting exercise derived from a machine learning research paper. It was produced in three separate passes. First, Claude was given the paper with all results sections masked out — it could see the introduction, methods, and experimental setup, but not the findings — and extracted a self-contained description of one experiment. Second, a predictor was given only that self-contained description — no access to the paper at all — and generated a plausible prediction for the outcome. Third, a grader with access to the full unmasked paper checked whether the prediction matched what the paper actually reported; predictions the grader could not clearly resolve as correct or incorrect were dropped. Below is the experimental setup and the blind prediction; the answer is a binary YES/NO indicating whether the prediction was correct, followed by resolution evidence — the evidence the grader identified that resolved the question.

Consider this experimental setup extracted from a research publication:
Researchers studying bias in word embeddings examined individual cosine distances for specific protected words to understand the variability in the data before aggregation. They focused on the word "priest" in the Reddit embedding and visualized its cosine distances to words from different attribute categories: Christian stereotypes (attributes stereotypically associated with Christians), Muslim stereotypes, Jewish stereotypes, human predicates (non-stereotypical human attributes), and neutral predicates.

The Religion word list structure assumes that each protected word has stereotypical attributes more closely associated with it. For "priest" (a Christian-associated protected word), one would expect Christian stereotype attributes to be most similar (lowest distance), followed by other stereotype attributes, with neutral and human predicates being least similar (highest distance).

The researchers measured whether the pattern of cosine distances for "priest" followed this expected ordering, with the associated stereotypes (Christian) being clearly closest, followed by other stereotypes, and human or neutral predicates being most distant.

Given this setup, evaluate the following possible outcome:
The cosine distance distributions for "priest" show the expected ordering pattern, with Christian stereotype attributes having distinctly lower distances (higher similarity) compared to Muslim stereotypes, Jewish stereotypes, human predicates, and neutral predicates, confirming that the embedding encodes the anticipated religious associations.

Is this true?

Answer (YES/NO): NO